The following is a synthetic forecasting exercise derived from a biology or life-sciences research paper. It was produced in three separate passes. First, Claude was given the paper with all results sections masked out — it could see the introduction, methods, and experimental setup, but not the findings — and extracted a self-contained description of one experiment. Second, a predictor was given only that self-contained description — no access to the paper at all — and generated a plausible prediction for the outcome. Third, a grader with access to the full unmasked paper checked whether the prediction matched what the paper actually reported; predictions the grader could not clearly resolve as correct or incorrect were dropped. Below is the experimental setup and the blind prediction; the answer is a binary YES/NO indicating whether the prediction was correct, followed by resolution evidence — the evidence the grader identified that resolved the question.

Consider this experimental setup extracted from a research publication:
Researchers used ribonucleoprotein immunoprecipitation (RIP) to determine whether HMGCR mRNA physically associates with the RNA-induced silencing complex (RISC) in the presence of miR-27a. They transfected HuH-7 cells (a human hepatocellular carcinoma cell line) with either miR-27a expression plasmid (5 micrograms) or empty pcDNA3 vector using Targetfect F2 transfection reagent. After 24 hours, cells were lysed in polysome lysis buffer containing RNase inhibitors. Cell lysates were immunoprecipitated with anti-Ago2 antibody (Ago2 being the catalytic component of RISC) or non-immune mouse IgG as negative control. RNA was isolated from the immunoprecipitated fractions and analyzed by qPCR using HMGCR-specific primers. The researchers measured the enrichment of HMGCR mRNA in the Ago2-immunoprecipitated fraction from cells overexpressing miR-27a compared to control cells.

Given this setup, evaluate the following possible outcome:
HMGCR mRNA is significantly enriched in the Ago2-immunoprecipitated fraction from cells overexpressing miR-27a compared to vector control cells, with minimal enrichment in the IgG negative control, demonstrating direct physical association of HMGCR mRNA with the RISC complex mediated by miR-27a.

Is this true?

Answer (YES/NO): YES